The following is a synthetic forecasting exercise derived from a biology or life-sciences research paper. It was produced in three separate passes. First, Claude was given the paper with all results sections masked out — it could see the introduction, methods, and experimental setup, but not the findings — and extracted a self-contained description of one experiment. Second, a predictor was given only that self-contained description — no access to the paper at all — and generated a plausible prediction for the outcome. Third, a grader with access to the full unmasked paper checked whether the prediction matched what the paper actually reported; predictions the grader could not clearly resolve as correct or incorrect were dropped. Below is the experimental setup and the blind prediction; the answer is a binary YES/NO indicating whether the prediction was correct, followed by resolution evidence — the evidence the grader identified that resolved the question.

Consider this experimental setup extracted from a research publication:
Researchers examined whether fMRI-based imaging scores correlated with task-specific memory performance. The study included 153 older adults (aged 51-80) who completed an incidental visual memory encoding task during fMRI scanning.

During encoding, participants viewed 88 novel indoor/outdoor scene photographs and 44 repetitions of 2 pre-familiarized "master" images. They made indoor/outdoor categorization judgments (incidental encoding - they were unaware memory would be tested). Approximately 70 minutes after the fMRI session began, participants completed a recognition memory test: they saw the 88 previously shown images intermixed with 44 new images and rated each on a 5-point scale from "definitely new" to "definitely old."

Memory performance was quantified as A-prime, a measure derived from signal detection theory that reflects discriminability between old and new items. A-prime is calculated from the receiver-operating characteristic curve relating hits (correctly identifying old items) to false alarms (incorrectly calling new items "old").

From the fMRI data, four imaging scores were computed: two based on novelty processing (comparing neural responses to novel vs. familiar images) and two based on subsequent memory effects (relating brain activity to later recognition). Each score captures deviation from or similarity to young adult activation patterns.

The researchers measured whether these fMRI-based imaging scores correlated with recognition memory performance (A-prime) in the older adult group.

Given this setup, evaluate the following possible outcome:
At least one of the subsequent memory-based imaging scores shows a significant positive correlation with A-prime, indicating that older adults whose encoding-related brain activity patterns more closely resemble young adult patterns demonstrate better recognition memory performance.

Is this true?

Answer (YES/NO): YES